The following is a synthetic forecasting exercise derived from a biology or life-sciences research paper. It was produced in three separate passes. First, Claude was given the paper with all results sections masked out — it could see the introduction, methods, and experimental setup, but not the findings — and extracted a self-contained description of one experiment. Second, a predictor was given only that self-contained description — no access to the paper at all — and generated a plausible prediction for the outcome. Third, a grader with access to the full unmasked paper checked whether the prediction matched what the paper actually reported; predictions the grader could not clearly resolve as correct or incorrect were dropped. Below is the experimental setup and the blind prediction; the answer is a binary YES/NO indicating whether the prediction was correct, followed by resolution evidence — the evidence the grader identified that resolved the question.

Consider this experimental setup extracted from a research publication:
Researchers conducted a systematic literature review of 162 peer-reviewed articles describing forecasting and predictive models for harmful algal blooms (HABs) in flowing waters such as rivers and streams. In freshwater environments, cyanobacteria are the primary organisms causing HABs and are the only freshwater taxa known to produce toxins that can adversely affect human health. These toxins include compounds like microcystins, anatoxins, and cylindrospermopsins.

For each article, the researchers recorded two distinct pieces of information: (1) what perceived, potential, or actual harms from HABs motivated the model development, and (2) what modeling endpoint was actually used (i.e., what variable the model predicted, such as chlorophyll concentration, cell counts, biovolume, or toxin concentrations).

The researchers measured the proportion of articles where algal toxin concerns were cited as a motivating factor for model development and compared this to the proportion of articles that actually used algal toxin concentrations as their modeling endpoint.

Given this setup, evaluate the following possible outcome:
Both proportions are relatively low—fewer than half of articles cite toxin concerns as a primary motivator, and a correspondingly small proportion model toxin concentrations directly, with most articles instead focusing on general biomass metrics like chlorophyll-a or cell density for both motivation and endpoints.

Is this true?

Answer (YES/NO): YES